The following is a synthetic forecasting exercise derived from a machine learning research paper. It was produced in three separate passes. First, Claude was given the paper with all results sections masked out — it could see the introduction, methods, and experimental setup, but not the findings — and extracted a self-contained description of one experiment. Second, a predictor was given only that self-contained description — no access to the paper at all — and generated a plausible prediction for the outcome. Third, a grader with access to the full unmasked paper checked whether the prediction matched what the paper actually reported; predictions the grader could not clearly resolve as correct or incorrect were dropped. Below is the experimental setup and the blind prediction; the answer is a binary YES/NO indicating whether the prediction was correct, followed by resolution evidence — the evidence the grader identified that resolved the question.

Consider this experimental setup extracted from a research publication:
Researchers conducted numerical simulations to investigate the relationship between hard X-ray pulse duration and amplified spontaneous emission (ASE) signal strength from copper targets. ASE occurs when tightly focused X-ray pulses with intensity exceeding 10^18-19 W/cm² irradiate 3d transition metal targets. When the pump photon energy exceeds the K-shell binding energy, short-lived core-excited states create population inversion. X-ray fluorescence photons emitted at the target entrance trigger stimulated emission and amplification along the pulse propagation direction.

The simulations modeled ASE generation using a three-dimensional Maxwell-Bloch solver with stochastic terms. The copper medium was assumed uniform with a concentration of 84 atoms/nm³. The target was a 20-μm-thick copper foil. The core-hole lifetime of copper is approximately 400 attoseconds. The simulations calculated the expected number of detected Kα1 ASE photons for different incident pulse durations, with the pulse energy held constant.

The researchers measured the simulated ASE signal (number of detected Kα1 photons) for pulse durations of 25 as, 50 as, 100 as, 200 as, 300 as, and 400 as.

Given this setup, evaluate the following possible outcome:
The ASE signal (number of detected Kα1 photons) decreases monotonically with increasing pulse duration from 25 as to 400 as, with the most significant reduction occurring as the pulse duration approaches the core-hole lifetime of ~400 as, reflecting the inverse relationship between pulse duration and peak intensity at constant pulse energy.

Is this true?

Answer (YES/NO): NO